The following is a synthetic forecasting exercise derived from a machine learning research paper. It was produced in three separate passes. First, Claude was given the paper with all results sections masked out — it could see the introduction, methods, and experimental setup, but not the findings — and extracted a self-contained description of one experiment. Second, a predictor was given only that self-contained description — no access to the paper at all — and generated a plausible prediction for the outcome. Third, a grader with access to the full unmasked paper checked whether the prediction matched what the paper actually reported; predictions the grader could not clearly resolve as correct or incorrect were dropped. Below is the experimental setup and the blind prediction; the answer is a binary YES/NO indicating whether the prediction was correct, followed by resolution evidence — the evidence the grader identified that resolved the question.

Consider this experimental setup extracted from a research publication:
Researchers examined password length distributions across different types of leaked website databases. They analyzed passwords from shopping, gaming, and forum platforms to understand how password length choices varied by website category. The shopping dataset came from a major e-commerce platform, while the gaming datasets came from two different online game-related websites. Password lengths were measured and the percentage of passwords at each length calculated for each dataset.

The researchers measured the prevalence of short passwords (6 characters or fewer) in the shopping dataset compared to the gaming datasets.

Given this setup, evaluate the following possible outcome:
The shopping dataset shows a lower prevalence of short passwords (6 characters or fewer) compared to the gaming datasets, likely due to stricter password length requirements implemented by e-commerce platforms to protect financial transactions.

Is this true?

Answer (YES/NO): YES